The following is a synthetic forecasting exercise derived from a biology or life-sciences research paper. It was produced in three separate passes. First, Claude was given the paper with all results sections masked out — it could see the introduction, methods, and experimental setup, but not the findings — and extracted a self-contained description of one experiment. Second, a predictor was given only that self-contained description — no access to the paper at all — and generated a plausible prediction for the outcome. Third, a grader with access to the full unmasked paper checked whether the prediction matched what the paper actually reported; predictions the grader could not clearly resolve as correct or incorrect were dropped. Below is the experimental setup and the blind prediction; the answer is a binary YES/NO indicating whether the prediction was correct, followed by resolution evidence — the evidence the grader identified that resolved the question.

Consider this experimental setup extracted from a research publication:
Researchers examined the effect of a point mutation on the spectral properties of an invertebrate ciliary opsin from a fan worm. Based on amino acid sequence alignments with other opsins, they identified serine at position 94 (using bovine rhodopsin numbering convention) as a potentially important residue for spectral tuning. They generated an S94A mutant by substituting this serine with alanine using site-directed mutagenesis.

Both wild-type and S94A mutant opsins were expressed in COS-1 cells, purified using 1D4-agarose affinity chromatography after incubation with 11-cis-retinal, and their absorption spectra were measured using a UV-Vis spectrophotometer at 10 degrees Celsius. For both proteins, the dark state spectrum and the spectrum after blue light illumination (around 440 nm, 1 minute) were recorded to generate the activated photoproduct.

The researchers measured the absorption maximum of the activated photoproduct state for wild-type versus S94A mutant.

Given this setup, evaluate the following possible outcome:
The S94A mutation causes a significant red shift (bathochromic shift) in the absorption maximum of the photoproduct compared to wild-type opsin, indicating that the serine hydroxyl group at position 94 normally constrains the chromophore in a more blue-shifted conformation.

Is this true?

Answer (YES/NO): YES